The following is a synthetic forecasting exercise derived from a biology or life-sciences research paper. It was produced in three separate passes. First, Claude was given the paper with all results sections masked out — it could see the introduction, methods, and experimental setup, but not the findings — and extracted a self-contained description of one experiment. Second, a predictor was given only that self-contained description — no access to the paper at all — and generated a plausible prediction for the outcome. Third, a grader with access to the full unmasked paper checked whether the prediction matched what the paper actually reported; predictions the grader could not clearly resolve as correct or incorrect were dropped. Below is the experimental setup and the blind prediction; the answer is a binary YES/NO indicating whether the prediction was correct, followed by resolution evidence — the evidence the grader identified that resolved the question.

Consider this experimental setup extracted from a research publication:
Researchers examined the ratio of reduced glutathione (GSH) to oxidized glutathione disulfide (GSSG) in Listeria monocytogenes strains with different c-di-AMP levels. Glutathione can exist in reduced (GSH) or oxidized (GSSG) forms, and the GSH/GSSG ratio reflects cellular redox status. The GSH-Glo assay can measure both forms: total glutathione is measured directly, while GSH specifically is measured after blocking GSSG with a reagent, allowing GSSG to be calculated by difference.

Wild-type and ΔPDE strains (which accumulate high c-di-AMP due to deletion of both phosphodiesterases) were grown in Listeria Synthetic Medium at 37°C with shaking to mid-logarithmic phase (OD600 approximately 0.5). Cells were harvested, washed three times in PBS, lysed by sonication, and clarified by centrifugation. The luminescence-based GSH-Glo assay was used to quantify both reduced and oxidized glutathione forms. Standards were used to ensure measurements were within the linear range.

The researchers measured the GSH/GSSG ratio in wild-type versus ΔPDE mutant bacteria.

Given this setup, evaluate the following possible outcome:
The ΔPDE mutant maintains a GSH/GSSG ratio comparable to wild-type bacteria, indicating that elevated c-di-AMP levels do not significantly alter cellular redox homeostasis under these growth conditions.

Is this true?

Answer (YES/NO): YES